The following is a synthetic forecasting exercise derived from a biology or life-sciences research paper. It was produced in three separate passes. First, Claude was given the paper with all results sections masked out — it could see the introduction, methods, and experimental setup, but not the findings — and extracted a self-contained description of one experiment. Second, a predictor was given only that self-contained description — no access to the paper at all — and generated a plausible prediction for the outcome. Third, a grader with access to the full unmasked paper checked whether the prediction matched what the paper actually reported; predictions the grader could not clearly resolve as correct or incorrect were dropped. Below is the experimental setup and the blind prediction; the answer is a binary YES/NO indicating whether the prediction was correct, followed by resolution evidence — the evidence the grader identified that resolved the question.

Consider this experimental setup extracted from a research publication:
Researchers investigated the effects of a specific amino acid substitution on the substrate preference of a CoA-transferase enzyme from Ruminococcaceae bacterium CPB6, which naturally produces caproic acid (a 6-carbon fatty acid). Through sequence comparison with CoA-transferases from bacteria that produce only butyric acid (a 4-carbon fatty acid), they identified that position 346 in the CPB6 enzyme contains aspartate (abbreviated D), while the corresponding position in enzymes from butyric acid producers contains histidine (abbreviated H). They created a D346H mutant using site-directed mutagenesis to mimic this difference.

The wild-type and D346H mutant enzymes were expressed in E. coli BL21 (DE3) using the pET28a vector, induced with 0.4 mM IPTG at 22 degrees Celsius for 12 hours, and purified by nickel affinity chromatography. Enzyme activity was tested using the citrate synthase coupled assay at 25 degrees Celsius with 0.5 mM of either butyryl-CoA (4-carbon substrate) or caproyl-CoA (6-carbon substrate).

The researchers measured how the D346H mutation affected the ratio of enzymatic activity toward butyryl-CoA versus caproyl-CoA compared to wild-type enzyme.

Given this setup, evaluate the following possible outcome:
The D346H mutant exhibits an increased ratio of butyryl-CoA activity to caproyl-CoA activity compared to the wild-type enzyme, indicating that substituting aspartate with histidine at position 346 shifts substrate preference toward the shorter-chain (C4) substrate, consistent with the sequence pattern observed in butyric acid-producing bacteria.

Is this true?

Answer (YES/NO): NO